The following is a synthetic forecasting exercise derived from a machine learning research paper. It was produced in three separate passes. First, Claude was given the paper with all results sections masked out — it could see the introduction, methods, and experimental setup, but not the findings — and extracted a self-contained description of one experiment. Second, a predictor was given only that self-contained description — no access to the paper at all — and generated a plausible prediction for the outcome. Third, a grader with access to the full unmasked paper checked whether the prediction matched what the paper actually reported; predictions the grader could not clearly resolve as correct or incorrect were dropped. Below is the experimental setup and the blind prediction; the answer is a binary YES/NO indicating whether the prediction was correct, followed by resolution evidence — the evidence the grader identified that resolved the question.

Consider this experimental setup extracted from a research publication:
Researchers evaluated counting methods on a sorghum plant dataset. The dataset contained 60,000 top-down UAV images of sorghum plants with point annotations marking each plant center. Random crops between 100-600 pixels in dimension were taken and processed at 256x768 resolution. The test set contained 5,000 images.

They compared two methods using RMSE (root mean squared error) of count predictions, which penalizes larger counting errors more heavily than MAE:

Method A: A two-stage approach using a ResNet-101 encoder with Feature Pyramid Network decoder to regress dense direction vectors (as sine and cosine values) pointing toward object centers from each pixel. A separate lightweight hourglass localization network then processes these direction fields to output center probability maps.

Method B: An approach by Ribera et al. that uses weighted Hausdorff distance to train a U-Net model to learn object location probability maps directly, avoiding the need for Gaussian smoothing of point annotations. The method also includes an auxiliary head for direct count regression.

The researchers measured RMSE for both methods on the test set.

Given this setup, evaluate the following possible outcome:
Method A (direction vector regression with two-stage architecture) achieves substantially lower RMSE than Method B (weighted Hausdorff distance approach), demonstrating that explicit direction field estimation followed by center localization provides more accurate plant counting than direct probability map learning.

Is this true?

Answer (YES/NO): NO